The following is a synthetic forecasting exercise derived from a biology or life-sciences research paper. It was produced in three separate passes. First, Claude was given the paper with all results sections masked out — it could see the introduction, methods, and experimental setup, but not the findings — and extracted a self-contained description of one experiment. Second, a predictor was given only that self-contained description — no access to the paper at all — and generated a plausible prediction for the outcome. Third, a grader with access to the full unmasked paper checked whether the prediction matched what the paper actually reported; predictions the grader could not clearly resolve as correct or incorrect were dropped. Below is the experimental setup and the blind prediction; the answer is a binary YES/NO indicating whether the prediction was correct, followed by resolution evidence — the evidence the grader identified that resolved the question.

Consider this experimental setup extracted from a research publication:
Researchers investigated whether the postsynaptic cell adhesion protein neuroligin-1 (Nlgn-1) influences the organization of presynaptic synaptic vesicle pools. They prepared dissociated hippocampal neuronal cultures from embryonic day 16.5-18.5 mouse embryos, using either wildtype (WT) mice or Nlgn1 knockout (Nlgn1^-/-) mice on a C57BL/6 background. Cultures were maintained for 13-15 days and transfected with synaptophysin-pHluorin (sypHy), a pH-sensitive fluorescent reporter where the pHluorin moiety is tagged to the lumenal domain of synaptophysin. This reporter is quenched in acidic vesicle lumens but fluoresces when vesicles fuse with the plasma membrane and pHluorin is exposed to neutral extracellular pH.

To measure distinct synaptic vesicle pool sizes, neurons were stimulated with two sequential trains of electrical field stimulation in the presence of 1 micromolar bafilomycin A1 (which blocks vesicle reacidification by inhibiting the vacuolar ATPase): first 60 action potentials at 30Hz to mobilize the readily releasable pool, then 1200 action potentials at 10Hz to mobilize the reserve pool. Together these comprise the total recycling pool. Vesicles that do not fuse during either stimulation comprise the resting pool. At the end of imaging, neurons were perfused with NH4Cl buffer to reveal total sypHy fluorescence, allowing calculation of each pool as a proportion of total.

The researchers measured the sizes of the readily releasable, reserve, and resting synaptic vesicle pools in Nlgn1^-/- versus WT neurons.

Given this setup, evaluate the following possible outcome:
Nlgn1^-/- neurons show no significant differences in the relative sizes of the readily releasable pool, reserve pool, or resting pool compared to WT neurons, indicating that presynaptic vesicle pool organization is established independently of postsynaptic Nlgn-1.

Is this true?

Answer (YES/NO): YES